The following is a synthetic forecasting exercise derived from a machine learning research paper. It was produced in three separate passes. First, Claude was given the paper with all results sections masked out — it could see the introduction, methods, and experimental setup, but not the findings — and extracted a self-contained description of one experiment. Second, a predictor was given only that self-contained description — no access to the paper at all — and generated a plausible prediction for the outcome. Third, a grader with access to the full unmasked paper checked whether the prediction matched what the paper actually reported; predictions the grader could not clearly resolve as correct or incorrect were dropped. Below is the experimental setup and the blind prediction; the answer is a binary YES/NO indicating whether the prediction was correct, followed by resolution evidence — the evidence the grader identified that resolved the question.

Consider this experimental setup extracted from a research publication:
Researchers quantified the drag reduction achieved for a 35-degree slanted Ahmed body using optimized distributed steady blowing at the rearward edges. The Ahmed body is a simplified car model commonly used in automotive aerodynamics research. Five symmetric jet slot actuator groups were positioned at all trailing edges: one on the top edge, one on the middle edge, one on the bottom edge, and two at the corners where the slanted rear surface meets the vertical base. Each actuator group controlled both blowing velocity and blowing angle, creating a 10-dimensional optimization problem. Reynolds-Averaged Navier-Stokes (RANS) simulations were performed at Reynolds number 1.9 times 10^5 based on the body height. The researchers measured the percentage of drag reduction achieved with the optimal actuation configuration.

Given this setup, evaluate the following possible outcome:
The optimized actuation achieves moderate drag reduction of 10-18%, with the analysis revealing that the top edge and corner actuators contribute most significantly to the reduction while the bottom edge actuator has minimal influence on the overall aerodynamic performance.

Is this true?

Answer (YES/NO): NO